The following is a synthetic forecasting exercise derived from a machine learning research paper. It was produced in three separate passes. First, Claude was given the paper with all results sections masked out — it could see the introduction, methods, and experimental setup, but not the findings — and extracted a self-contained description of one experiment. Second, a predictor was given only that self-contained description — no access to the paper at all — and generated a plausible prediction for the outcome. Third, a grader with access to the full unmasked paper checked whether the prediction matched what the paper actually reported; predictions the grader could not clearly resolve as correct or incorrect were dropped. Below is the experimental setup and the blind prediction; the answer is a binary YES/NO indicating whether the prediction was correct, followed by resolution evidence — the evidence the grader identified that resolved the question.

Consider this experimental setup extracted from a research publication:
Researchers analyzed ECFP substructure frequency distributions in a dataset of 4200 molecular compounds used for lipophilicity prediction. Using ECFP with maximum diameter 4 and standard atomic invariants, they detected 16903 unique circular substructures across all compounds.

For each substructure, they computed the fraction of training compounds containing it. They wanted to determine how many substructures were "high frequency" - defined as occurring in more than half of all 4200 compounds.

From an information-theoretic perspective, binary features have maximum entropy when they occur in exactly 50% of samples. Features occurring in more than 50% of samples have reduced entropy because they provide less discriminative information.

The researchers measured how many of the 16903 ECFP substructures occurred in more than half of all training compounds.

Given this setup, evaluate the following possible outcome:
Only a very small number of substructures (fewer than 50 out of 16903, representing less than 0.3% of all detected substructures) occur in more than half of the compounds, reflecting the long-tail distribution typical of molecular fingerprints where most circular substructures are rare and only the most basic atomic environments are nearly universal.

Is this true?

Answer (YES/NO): YES